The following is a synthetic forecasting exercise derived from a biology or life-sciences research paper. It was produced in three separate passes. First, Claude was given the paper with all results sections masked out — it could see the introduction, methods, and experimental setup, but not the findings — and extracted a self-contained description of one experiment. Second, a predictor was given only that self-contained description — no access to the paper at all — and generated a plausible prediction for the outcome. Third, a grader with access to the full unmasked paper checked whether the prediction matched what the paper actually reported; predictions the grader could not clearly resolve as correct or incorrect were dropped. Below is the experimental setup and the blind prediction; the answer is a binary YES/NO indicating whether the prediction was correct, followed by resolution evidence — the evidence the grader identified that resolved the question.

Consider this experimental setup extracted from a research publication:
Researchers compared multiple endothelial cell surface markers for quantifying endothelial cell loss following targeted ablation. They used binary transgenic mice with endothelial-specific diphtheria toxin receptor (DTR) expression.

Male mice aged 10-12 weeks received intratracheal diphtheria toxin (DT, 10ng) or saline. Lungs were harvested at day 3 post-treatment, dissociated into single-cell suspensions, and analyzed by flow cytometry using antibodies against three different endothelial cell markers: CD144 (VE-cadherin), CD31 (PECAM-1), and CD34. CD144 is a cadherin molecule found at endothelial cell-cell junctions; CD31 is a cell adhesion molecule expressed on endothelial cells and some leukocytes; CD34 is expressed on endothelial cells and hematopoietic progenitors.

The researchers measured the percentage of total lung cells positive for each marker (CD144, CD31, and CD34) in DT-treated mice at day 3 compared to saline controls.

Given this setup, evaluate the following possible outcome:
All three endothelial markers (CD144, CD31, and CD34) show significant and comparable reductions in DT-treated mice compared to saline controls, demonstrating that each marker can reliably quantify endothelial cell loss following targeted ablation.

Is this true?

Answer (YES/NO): YES